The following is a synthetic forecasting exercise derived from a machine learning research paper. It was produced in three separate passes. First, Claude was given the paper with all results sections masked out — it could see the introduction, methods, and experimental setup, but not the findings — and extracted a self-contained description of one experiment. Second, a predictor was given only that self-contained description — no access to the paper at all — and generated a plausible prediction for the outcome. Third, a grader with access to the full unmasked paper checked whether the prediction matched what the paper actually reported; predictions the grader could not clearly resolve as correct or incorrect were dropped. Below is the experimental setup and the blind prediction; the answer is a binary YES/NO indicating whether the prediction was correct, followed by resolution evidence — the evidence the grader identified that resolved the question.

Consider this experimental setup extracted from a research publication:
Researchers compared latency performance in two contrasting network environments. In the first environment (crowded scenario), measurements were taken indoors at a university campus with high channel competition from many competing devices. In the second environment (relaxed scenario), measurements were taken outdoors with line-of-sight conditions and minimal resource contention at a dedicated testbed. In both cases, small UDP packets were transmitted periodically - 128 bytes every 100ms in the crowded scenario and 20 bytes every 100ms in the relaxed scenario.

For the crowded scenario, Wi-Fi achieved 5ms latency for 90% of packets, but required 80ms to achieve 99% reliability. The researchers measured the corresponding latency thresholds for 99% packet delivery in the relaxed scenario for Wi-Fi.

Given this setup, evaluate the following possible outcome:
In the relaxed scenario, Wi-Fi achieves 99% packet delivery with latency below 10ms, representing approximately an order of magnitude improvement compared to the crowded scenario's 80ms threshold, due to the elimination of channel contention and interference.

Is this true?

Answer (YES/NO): NO